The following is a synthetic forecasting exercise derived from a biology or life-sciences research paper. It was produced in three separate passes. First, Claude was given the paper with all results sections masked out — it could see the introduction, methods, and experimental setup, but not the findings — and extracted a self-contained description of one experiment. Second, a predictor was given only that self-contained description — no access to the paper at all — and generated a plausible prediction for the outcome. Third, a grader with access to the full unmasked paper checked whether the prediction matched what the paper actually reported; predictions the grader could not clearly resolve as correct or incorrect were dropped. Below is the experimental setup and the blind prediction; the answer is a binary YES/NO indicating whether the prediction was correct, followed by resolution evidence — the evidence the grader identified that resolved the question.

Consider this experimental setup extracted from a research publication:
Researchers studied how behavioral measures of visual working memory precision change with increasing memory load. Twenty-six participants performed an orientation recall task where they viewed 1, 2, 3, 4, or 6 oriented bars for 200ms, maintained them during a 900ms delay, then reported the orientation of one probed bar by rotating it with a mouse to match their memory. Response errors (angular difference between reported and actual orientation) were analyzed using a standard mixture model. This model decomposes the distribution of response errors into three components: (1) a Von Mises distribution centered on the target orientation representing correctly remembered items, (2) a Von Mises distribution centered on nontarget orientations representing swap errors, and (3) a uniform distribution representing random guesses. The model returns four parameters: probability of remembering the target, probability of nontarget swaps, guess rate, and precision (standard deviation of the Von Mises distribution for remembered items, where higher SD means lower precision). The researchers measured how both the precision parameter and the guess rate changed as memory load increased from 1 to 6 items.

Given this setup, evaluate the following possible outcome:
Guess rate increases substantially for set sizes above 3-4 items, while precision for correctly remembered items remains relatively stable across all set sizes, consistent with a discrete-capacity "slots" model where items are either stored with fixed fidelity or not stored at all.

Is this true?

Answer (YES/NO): NO